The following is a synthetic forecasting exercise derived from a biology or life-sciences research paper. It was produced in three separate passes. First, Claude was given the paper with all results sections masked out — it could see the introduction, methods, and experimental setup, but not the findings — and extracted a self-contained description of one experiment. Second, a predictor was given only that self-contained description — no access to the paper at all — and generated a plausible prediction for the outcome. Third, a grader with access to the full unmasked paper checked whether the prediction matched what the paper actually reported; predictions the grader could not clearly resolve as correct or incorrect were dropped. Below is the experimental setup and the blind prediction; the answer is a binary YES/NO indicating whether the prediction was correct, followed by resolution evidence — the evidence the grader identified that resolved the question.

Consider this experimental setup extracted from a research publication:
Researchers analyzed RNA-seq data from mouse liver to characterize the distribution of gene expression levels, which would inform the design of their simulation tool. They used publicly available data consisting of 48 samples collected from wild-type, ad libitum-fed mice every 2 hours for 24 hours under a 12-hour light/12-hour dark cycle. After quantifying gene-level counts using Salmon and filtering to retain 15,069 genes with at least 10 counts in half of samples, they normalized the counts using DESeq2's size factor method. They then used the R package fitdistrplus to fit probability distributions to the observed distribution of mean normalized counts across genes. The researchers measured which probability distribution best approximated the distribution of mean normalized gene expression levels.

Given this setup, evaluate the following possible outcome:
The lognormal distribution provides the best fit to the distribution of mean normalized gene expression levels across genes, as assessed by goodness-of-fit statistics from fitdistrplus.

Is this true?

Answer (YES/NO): YES